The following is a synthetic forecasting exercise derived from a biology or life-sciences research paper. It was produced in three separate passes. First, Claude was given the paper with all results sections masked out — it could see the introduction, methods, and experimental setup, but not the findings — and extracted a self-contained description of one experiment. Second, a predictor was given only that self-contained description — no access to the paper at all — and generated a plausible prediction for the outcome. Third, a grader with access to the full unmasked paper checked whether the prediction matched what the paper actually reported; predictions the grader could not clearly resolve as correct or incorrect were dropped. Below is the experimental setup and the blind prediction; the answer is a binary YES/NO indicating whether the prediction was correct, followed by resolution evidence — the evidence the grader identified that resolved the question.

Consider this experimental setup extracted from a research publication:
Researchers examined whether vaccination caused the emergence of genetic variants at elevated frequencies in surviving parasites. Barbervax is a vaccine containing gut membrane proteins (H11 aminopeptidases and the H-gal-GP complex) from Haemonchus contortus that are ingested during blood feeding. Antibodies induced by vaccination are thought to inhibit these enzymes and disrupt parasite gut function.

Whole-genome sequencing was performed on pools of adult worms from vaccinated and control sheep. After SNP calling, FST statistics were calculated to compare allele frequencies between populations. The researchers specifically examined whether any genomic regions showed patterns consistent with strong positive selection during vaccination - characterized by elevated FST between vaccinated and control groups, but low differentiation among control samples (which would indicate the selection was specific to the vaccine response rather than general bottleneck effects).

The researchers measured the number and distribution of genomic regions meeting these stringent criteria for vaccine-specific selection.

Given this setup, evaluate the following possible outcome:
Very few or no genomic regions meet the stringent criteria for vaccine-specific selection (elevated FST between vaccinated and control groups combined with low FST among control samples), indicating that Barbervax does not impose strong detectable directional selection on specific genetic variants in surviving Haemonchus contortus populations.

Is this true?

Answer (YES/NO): NO